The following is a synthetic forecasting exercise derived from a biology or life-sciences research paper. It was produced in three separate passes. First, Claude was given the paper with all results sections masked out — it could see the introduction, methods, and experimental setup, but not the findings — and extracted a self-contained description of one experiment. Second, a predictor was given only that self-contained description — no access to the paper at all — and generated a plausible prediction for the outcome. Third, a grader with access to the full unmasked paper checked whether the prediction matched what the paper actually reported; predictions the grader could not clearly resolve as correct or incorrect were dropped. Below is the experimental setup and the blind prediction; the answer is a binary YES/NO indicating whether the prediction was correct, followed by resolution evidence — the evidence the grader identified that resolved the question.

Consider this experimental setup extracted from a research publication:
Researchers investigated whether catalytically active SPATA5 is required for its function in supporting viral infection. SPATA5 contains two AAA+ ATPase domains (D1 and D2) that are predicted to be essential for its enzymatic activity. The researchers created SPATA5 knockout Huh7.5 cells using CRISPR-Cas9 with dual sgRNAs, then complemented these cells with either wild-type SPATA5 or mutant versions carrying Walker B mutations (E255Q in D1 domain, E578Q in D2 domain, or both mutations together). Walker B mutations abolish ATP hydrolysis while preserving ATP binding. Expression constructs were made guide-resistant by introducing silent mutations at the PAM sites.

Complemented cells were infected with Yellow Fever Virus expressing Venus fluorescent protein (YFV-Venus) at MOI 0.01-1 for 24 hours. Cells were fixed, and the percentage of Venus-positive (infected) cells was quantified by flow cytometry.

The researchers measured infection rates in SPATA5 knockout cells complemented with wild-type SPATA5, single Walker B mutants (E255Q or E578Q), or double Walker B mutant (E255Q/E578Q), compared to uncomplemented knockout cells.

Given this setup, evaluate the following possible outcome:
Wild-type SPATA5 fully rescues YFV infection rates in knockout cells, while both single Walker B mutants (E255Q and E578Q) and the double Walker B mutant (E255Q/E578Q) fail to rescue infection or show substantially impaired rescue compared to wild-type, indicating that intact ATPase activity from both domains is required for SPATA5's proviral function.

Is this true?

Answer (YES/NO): YES